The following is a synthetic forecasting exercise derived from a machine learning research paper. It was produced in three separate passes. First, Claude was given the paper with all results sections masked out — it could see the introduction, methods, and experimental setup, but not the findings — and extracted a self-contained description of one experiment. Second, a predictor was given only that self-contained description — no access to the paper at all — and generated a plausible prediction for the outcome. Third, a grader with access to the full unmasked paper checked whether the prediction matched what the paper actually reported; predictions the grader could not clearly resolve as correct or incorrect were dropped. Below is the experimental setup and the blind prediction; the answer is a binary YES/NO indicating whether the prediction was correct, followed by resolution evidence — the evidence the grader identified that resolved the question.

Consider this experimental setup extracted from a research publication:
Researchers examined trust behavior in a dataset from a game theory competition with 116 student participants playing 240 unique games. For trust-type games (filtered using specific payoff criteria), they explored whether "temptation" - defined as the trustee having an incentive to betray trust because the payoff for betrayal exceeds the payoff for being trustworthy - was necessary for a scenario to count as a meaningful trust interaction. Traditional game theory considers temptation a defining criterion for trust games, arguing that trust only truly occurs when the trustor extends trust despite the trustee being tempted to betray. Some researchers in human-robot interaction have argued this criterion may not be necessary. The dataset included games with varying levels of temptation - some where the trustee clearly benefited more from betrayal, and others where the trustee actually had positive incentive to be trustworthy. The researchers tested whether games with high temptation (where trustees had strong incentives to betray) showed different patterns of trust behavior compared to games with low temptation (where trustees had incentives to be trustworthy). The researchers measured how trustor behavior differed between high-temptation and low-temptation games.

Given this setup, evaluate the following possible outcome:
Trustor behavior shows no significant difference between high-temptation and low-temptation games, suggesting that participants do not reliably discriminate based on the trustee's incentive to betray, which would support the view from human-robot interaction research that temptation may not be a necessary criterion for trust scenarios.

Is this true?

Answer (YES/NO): NO